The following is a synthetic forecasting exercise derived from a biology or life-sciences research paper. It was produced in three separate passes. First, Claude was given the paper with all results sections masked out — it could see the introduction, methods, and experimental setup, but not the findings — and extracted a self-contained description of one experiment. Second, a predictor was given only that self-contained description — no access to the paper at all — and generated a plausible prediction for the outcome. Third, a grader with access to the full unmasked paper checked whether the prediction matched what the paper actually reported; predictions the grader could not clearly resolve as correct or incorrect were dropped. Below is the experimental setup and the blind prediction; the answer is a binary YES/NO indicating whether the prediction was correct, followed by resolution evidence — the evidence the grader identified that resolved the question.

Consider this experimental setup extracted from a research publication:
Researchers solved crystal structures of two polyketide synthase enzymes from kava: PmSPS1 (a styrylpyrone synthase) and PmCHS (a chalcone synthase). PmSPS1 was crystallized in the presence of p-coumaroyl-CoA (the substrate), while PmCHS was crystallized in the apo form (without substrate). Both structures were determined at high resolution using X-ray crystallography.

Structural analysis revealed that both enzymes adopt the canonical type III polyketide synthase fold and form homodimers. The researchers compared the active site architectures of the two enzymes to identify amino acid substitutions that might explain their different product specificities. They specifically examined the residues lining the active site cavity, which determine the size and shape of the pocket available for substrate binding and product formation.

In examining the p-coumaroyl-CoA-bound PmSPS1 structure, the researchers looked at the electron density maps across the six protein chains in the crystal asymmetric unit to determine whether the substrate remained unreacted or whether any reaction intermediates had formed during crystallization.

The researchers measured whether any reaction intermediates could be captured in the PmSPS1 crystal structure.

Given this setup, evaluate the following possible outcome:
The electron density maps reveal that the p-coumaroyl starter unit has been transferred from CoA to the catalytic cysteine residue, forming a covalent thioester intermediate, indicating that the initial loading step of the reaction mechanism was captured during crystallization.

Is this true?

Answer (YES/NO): NO